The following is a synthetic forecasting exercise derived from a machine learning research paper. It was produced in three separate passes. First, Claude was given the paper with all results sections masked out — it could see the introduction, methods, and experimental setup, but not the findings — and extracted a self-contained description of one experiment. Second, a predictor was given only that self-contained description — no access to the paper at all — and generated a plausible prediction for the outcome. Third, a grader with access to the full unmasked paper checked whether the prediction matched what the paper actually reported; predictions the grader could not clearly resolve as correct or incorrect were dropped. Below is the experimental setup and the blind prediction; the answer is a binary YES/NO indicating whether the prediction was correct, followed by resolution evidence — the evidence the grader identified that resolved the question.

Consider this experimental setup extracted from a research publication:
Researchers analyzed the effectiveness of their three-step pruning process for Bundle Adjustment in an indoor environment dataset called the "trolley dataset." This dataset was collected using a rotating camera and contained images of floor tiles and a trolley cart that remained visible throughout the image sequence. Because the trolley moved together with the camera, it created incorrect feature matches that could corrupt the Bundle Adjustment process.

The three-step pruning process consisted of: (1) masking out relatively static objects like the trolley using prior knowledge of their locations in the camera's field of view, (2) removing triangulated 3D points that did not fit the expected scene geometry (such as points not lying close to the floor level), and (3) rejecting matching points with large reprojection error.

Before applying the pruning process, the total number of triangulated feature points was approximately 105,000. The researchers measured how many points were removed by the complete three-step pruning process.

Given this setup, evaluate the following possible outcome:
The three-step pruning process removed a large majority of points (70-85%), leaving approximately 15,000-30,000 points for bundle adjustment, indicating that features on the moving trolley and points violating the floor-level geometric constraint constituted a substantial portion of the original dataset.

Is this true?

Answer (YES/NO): NO